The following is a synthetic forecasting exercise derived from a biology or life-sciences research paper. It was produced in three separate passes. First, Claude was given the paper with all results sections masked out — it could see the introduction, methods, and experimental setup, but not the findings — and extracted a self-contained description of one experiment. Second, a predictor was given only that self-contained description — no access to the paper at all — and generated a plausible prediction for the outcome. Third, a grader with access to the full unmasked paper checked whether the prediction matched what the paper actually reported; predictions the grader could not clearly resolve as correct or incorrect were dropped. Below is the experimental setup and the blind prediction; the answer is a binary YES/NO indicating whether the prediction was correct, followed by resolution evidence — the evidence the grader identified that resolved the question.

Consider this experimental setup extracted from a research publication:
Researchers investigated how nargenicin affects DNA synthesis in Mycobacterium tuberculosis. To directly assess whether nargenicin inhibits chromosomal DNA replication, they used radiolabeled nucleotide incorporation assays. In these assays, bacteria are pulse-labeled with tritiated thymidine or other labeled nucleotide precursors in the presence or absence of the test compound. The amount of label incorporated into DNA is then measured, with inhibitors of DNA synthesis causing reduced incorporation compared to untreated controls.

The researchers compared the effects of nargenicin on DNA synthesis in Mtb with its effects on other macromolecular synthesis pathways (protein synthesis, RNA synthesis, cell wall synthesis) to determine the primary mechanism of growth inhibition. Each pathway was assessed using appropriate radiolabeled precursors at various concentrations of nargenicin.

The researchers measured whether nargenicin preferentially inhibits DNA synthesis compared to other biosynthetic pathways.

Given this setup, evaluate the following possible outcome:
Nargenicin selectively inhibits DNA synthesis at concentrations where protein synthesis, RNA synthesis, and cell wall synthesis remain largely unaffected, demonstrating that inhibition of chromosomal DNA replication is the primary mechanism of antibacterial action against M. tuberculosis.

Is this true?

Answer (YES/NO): YES